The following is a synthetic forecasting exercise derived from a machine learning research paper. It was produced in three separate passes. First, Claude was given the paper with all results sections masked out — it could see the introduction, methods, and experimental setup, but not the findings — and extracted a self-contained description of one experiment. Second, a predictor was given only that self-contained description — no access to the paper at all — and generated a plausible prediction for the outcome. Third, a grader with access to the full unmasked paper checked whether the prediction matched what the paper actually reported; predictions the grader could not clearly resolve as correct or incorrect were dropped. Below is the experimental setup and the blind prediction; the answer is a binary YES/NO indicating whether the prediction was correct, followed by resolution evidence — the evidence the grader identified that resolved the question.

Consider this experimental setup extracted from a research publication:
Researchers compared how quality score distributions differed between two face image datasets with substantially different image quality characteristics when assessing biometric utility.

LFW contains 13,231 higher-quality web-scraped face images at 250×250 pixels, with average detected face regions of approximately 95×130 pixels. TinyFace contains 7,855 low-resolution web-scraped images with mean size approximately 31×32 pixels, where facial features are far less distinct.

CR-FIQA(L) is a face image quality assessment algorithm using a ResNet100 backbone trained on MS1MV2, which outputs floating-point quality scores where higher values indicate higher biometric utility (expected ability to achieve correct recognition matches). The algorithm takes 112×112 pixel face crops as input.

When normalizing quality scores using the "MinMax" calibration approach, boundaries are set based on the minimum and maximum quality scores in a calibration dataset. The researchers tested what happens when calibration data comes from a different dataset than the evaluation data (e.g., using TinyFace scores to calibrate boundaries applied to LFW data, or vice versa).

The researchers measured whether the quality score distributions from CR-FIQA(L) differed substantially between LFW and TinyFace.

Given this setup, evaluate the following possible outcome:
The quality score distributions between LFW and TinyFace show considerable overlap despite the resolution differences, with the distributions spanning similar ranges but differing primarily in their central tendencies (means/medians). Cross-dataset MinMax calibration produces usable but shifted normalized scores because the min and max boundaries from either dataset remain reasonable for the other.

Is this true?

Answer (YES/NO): NO